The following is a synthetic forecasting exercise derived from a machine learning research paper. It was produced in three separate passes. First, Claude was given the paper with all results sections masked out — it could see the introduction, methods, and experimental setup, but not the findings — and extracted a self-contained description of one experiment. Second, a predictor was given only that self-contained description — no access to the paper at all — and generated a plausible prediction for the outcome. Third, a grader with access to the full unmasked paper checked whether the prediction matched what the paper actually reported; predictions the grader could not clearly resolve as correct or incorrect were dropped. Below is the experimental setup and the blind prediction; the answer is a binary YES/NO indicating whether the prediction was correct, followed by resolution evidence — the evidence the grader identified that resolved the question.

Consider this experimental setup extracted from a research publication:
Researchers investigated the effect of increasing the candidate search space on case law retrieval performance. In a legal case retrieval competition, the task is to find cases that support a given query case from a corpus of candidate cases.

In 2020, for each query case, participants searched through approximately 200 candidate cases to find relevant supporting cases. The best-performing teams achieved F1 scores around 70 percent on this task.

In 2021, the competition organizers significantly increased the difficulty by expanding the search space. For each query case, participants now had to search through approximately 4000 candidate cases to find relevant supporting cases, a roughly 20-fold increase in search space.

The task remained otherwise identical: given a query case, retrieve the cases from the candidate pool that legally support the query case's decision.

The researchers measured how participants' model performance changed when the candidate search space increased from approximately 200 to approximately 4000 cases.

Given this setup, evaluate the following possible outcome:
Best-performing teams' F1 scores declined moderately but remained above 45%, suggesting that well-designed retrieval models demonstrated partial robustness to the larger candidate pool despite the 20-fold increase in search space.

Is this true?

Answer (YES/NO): NO